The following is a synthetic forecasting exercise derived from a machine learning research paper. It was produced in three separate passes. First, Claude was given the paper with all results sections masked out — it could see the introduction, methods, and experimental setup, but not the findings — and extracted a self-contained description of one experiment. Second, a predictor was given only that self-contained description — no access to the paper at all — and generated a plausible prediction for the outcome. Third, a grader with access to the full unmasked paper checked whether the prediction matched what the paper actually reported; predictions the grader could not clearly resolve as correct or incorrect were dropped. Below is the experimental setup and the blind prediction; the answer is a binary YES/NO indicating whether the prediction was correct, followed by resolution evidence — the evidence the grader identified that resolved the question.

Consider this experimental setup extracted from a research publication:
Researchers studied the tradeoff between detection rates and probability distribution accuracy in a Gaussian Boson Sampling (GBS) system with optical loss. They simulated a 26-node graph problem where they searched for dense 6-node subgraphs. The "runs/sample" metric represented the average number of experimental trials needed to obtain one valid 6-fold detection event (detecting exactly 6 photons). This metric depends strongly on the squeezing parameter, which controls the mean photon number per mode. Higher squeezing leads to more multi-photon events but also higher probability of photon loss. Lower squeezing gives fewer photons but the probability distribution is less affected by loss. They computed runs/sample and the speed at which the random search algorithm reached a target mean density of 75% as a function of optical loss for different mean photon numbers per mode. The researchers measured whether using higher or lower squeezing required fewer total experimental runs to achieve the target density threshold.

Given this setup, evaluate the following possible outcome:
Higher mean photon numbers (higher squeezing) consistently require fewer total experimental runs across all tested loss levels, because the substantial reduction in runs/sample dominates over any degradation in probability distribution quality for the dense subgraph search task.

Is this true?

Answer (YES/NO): NO